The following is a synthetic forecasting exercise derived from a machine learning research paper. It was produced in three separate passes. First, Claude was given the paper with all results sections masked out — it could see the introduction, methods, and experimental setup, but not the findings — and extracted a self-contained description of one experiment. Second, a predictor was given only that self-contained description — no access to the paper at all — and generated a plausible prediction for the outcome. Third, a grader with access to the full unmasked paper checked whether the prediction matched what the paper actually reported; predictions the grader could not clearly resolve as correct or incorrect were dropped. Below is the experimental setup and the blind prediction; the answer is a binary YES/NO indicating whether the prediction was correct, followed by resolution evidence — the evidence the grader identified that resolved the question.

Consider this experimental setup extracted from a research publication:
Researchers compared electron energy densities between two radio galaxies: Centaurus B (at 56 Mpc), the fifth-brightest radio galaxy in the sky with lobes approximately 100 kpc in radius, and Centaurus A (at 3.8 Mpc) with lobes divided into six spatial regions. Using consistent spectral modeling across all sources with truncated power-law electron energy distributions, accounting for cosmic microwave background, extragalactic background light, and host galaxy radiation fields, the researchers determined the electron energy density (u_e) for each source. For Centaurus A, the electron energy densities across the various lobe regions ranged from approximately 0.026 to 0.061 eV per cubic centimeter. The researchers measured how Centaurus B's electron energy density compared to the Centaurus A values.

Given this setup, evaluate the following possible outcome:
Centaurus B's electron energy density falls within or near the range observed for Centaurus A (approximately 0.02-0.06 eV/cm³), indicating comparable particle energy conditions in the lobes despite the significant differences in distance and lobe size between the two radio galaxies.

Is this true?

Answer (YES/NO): NO